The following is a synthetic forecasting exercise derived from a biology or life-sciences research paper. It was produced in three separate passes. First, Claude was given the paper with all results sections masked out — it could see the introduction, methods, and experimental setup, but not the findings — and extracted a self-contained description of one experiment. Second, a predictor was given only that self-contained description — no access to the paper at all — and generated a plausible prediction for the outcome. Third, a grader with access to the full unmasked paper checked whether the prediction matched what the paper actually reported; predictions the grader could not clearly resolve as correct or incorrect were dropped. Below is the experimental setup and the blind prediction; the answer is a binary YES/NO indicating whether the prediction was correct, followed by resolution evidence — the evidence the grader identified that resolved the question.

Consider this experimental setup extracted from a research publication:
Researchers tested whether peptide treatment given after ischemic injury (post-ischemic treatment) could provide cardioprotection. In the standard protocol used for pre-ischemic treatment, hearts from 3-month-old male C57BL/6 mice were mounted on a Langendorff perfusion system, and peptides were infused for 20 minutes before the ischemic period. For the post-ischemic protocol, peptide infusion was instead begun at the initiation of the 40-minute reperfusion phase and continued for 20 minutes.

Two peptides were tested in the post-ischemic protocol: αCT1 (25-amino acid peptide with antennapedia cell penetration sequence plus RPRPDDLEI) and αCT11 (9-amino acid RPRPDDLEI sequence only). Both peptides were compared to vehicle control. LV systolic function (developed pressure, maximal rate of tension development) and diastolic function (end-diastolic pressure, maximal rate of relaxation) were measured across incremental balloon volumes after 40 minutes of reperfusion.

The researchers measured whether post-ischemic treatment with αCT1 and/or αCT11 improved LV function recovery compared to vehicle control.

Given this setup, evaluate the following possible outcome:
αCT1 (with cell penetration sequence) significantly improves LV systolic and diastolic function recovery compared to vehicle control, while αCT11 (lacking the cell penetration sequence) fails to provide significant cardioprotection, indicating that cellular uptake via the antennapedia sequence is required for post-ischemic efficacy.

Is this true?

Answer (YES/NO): NO